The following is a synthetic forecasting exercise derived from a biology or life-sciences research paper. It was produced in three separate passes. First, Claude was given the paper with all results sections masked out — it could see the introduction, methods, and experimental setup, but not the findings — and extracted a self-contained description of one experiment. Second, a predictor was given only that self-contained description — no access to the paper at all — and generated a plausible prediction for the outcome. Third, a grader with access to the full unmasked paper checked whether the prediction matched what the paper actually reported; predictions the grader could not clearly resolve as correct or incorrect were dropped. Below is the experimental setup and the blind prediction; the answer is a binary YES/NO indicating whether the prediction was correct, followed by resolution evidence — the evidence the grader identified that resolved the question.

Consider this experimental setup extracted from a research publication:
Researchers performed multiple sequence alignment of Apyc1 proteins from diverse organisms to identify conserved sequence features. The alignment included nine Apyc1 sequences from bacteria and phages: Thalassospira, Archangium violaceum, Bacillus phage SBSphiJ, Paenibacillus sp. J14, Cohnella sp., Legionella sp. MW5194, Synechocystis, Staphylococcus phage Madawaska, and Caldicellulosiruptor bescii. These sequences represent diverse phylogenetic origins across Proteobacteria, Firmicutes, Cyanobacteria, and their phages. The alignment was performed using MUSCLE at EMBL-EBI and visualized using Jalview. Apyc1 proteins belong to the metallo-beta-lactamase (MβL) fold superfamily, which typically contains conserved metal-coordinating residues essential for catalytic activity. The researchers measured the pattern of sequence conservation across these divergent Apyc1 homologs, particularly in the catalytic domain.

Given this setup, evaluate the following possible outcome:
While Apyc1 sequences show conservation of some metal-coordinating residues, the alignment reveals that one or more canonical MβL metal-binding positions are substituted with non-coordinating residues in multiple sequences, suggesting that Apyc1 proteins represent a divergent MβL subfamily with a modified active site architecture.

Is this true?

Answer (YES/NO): NO